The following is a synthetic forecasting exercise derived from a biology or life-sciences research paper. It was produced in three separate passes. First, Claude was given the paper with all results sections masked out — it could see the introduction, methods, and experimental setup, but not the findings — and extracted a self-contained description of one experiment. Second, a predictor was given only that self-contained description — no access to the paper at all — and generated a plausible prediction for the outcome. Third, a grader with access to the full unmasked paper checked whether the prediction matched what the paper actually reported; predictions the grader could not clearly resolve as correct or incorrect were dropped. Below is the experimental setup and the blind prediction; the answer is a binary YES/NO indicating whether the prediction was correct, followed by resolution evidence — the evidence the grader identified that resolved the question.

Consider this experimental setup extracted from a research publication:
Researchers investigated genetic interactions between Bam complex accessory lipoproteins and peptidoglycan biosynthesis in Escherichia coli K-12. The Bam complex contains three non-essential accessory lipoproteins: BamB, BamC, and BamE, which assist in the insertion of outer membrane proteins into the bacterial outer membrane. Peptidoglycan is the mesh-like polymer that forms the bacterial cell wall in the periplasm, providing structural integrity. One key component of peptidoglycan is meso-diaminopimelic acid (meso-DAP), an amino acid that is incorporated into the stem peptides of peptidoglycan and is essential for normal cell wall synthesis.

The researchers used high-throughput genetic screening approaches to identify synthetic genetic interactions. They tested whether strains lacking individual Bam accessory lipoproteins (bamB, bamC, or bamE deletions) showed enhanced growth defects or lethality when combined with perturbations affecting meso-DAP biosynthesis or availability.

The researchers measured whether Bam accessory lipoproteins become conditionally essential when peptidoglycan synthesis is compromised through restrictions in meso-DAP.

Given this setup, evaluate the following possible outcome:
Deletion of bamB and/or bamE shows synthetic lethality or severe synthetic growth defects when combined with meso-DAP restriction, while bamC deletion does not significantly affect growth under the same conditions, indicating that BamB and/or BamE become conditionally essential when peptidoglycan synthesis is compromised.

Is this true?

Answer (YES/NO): NO